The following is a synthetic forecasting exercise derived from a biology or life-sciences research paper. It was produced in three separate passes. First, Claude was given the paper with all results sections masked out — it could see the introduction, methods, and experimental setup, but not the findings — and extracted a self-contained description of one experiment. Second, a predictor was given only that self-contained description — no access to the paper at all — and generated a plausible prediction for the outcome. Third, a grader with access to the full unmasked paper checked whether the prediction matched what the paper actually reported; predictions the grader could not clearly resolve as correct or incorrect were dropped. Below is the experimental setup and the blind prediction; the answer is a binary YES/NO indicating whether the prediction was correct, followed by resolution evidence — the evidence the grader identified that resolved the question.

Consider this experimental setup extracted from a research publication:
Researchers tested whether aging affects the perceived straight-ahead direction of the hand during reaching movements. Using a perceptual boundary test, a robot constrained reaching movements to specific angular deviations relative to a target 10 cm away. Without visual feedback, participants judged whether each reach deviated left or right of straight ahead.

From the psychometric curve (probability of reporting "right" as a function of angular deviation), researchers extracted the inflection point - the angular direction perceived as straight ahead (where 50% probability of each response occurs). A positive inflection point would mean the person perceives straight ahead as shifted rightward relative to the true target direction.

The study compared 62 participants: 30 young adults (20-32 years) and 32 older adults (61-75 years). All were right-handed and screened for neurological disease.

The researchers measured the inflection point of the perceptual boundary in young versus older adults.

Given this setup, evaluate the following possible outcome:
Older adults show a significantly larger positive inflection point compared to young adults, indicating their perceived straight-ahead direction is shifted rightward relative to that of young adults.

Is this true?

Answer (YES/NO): NO